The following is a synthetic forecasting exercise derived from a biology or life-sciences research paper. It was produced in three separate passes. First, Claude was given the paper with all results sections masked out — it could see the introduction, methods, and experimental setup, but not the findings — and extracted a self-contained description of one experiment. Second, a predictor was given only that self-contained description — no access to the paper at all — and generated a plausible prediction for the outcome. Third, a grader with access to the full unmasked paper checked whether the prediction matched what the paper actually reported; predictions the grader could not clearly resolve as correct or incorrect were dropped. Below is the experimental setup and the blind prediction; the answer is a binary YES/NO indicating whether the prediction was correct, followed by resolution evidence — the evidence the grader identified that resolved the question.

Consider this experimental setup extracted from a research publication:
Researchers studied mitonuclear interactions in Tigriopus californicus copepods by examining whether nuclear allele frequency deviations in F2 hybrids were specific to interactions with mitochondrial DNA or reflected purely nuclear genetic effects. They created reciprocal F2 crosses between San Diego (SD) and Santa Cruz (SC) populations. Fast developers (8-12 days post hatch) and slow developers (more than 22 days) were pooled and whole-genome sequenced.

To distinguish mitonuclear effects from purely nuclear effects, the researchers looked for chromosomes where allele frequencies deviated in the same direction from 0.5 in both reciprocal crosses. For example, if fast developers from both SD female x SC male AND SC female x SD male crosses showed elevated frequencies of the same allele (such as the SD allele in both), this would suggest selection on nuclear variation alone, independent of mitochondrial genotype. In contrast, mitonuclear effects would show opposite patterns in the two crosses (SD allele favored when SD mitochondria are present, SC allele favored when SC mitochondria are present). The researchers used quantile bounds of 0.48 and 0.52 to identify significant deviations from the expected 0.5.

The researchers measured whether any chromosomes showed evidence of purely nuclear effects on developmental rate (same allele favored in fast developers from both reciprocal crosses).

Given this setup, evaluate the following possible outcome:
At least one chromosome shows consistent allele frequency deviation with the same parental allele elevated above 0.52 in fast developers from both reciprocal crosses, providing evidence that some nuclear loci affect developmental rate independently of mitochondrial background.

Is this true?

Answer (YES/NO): NO